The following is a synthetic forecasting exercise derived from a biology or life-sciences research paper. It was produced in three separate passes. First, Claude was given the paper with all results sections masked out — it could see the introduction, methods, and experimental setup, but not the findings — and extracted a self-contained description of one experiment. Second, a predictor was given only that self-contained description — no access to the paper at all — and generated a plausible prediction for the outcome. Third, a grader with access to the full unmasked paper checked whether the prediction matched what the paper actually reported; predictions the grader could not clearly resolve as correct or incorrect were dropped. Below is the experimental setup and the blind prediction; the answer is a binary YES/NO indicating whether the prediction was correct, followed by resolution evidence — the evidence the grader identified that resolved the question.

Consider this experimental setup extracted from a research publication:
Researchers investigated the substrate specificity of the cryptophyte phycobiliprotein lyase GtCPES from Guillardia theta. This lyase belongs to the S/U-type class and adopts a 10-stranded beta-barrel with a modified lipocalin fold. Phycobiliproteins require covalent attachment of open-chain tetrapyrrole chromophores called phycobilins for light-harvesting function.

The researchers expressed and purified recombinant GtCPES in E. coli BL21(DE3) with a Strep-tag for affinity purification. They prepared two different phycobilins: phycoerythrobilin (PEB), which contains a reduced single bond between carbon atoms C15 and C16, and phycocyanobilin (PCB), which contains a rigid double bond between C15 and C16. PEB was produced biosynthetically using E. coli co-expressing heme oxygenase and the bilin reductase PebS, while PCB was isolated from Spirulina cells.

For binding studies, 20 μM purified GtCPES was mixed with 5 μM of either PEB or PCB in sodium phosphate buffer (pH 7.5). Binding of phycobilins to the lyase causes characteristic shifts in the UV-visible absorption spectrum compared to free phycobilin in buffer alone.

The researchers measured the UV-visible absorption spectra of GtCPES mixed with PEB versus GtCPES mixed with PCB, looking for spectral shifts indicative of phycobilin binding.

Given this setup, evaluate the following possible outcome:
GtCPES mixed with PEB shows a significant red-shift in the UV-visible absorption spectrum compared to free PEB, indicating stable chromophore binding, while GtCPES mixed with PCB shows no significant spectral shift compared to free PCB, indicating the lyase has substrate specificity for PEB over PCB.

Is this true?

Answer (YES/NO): YES